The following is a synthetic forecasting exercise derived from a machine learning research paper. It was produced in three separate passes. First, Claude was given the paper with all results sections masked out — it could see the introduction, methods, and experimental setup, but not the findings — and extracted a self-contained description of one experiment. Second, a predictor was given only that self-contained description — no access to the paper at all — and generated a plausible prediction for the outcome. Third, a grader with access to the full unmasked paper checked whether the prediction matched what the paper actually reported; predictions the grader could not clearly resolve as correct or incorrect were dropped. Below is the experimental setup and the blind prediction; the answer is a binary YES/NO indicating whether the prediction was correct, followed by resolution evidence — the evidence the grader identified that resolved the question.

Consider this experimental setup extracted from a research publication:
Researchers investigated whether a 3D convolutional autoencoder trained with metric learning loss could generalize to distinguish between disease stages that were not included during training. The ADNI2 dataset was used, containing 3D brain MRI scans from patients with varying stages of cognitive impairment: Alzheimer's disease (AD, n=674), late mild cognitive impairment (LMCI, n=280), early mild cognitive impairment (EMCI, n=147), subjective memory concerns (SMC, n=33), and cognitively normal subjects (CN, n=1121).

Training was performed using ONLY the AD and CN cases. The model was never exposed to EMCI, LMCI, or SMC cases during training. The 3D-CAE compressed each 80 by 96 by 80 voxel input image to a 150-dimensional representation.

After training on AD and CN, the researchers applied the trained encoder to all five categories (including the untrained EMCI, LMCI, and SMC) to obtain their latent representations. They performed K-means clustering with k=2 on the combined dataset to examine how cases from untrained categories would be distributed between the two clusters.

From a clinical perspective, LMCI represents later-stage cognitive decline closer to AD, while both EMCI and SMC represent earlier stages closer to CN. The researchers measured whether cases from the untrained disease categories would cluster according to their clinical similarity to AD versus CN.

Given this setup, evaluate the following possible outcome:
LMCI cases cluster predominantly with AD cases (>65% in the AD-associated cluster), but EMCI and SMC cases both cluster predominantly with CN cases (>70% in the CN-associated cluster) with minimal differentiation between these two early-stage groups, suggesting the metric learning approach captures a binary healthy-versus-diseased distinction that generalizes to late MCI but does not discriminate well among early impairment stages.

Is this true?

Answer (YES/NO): NO